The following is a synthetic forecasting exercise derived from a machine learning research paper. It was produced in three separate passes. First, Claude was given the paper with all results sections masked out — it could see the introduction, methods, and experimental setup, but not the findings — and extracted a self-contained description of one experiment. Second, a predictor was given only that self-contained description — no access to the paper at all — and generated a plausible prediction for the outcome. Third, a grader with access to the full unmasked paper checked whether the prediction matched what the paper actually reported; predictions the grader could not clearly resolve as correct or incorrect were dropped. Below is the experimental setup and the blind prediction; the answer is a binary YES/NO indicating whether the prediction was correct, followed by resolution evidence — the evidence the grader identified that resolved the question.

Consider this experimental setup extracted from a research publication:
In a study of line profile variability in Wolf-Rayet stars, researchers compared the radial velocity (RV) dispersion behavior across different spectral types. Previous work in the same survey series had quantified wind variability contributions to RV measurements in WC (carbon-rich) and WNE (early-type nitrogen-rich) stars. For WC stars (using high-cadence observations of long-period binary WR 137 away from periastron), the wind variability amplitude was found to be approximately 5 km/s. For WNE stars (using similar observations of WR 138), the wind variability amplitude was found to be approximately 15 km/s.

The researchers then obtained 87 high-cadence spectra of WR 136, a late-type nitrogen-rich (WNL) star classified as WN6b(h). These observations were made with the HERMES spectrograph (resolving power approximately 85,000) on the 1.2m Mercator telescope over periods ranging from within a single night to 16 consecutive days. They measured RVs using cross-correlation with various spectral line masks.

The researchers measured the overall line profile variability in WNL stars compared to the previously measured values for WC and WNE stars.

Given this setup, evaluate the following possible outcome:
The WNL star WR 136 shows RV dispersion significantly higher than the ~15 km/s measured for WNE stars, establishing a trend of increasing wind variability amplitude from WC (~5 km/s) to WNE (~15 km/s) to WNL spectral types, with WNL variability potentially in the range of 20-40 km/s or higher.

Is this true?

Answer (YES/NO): NO